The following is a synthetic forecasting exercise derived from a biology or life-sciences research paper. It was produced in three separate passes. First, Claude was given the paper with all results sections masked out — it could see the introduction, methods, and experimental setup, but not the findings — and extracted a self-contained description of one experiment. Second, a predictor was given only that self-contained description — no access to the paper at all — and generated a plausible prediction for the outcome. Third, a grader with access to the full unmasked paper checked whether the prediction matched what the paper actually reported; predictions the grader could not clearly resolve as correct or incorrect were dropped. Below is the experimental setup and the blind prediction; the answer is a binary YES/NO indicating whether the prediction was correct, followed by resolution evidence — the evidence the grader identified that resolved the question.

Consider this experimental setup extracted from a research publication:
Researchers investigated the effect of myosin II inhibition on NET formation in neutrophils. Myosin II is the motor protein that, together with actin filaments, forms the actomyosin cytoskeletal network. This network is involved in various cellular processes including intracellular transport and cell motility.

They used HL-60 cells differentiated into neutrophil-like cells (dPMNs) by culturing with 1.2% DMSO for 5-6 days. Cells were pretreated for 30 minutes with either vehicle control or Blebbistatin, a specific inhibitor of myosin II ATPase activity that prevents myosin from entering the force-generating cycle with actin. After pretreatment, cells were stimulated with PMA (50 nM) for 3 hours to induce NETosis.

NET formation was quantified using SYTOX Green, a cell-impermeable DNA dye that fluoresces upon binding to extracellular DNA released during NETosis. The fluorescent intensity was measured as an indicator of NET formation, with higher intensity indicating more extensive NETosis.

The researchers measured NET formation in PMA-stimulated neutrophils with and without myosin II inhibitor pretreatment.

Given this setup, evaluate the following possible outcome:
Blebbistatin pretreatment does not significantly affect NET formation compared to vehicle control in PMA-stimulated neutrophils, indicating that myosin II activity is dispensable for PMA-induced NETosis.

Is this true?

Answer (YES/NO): NO